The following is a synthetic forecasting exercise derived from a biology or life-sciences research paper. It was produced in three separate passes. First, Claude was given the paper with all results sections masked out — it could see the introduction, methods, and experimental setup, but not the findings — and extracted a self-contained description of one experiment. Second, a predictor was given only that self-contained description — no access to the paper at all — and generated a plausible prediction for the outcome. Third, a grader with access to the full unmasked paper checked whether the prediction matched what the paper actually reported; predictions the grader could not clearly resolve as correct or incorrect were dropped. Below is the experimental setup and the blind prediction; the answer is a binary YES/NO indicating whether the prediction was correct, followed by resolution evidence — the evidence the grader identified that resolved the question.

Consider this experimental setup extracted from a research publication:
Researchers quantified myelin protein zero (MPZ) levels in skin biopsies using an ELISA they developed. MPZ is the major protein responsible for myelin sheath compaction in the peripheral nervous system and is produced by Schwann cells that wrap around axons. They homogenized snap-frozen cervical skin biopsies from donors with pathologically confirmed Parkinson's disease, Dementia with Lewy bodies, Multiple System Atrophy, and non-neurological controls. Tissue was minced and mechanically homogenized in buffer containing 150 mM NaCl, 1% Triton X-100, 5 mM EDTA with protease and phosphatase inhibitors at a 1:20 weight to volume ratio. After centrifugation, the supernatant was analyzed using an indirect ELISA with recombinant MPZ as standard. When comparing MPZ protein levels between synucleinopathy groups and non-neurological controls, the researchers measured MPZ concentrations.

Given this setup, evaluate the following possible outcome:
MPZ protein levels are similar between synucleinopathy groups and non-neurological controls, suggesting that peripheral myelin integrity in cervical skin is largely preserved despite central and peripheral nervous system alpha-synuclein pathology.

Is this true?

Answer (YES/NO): NO